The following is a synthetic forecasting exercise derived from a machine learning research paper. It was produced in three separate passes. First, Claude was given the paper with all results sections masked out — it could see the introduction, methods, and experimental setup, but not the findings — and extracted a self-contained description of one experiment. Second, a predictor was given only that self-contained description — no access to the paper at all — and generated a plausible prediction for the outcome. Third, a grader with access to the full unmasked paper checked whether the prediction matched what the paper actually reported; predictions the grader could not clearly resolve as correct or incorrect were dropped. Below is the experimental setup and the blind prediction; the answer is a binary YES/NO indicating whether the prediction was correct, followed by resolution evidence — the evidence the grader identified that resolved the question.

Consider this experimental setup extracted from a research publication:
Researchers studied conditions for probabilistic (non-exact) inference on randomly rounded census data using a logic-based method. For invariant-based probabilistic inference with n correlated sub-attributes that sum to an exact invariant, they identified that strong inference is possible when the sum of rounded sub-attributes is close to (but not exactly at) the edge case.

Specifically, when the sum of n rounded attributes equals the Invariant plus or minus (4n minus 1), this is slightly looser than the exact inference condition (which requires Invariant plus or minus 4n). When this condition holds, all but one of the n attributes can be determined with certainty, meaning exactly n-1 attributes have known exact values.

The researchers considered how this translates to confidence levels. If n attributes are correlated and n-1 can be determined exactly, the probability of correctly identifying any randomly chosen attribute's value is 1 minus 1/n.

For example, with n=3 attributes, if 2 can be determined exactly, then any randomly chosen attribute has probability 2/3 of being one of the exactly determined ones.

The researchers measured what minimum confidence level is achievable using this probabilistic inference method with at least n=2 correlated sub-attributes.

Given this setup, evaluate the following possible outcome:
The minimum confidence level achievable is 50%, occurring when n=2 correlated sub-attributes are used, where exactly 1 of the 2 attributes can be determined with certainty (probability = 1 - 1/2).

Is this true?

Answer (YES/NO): YES